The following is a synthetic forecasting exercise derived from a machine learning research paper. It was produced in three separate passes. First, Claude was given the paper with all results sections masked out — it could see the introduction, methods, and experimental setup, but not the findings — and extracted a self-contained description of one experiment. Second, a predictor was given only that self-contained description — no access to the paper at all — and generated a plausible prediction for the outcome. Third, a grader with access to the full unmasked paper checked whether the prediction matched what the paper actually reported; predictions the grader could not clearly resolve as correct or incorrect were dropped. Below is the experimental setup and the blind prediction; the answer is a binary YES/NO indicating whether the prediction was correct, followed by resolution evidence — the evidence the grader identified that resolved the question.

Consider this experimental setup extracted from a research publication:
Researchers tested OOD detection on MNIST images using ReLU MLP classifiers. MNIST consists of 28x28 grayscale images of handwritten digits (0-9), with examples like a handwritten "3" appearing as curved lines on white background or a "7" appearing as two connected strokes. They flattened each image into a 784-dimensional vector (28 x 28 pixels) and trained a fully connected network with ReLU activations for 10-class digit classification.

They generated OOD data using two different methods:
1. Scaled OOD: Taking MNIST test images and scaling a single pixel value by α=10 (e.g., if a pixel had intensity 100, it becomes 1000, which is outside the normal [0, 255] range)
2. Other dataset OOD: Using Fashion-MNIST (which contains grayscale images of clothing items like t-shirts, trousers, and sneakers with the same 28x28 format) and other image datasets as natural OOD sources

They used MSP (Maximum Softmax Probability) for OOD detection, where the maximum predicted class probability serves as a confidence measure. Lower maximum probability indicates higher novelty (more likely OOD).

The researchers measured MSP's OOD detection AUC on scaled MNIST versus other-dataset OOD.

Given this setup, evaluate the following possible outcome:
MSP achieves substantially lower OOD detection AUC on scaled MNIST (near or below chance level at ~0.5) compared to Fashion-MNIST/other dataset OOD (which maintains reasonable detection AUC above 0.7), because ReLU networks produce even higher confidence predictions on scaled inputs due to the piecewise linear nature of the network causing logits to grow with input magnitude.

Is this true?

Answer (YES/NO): YES